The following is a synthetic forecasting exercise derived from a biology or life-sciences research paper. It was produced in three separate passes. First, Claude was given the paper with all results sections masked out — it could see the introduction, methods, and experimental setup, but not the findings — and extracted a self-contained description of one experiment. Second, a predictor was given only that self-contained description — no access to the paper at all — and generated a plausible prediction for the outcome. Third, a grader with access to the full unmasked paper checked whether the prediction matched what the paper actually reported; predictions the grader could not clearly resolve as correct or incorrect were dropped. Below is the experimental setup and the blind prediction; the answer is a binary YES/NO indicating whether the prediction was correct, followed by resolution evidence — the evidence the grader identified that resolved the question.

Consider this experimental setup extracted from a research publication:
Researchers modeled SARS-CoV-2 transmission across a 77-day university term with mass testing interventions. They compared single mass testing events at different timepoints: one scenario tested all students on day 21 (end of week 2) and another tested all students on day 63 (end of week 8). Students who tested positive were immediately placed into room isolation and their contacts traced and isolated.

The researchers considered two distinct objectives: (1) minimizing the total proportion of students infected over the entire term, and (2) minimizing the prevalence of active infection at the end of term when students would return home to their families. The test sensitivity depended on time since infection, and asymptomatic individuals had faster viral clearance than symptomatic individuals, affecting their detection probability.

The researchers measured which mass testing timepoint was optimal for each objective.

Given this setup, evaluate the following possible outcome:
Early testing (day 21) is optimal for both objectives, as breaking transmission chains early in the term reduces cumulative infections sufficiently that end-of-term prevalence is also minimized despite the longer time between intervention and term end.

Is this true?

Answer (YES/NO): NO